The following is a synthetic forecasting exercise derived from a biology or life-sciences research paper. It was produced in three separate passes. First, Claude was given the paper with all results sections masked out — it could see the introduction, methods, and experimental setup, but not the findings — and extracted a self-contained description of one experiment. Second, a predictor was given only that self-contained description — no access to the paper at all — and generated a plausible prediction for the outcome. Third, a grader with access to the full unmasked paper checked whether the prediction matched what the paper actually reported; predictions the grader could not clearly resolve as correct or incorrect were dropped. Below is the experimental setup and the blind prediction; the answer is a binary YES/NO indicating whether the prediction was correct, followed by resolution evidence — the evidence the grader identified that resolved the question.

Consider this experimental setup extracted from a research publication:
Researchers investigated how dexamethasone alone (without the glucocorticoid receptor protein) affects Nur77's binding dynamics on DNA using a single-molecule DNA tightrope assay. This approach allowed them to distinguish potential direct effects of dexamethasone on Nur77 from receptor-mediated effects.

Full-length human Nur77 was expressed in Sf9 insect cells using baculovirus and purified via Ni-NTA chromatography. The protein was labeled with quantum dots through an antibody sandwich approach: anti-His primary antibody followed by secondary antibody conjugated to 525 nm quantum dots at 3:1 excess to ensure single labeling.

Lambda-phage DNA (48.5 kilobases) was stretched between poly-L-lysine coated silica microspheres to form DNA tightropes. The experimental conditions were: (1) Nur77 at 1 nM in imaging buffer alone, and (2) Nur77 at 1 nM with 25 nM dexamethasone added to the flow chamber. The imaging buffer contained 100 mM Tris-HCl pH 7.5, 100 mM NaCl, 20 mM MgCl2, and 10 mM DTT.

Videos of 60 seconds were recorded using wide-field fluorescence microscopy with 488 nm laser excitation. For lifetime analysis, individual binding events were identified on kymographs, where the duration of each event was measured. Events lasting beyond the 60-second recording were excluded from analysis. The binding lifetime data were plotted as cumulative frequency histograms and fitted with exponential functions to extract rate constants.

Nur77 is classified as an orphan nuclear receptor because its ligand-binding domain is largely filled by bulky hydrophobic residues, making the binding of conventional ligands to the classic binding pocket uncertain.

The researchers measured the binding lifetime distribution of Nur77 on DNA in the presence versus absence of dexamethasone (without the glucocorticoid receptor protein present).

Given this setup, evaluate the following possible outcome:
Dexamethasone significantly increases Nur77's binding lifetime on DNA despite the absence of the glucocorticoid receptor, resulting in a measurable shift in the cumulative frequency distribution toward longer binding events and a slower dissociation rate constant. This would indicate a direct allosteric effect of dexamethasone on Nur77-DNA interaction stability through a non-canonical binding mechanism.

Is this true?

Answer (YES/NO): NO